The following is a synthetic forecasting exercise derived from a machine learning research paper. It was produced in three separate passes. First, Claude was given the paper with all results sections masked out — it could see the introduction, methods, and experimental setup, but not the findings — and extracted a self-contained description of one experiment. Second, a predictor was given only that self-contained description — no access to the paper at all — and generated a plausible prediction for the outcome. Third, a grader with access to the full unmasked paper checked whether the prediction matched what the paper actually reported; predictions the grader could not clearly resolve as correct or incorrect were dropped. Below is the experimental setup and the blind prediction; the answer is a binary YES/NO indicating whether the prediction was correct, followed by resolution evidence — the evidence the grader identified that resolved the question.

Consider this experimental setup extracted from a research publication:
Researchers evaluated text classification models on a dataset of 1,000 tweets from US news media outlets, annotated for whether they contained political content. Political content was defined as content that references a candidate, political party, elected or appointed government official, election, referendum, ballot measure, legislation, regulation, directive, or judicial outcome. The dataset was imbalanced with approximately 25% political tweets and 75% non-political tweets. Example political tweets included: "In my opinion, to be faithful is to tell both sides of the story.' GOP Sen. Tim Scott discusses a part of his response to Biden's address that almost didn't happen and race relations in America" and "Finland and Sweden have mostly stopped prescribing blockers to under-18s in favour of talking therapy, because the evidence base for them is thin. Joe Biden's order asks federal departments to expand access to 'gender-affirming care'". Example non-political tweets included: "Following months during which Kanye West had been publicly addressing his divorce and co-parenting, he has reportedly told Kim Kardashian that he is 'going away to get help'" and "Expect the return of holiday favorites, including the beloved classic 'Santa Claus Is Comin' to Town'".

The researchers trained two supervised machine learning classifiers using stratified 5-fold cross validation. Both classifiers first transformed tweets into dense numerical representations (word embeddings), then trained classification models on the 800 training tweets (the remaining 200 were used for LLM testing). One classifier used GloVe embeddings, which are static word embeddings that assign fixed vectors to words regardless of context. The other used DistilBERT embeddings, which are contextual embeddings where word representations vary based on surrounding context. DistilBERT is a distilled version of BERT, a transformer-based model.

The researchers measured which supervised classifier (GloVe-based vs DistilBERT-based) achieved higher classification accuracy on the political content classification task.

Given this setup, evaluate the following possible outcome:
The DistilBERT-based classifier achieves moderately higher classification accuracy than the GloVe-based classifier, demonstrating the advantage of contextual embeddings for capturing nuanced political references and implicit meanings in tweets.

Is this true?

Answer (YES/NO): NO